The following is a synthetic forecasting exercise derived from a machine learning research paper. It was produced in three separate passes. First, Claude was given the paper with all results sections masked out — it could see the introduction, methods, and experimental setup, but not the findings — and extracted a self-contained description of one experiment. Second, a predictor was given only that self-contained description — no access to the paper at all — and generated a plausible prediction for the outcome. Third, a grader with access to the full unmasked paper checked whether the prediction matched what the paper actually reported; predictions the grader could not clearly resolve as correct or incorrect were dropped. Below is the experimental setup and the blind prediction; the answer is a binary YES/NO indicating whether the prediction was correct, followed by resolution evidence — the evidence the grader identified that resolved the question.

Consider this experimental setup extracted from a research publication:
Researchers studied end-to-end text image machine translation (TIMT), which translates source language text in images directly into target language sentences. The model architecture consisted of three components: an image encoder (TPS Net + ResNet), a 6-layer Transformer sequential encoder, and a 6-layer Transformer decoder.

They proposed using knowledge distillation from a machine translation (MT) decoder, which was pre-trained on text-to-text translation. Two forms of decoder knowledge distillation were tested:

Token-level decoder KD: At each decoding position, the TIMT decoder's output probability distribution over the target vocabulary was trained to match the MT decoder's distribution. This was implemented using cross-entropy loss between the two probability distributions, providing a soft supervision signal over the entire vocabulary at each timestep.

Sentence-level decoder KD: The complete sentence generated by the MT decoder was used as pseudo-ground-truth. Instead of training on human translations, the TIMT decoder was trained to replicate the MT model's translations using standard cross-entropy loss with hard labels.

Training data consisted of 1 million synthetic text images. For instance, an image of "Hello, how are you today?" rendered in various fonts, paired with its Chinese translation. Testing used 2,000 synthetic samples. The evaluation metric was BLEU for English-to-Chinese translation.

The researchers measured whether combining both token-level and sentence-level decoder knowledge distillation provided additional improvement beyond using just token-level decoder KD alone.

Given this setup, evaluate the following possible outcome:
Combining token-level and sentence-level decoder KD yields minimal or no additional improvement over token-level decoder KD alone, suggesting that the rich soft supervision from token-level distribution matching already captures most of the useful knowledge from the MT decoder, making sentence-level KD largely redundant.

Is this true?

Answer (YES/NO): NO